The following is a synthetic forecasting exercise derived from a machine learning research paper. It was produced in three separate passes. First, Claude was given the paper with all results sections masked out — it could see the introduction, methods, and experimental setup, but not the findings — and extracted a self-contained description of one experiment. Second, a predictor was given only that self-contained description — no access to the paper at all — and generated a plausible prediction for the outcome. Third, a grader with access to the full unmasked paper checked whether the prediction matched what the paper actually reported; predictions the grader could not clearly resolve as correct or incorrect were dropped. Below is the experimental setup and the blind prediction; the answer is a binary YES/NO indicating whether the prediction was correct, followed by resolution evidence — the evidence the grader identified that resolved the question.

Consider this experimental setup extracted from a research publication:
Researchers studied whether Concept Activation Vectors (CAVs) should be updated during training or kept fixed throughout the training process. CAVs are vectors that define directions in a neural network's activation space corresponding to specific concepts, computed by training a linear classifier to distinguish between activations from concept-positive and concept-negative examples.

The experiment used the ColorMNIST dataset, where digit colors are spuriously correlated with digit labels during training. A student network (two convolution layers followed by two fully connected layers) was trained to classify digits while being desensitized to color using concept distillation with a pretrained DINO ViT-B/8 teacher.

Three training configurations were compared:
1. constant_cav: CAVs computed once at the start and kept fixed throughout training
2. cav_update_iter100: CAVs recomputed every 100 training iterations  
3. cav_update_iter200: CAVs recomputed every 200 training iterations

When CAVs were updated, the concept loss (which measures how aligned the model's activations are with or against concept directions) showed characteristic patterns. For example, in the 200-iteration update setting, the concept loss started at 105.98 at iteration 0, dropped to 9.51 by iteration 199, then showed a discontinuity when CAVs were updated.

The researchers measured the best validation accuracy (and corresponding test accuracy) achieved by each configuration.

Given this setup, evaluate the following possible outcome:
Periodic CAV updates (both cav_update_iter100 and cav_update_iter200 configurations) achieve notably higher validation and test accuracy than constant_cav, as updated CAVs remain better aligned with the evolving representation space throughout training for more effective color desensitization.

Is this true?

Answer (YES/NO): NO